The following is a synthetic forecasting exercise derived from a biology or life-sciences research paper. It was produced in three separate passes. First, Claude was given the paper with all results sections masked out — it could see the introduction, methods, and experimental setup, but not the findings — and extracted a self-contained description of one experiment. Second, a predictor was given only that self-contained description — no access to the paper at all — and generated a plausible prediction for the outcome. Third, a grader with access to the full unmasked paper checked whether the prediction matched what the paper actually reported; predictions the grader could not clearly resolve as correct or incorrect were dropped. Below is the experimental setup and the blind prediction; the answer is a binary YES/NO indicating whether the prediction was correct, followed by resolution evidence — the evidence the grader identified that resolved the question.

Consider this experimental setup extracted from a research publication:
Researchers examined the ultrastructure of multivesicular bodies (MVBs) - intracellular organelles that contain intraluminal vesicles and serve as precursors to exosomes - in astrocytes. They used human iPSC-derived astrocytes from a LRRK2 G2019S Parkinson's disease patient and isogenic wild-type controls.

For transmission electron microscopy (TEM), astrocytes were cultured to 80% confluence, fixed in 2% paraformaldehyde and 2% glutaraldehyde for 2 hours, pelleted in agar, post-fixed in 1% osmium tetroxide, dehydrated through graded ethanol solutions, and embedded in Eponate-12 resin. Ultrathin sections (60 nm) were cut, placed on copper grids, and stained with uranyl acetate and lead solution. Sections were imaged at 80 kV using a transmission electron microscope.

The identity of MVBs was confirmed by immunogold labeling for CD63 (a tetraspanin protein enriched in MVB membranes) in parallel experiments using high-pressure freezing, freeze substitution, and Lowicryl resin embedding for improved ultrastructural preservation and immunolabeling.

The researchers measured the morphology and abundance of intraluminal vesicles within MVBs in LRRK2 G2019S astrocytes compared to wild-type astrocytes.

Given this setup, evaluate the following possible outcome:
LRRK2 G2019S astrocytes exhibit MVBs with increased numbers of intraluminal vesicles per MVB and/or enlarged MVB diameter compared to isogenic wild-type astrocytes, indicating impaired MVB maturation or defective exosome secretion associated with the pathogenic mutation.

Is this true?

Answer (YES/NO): NO